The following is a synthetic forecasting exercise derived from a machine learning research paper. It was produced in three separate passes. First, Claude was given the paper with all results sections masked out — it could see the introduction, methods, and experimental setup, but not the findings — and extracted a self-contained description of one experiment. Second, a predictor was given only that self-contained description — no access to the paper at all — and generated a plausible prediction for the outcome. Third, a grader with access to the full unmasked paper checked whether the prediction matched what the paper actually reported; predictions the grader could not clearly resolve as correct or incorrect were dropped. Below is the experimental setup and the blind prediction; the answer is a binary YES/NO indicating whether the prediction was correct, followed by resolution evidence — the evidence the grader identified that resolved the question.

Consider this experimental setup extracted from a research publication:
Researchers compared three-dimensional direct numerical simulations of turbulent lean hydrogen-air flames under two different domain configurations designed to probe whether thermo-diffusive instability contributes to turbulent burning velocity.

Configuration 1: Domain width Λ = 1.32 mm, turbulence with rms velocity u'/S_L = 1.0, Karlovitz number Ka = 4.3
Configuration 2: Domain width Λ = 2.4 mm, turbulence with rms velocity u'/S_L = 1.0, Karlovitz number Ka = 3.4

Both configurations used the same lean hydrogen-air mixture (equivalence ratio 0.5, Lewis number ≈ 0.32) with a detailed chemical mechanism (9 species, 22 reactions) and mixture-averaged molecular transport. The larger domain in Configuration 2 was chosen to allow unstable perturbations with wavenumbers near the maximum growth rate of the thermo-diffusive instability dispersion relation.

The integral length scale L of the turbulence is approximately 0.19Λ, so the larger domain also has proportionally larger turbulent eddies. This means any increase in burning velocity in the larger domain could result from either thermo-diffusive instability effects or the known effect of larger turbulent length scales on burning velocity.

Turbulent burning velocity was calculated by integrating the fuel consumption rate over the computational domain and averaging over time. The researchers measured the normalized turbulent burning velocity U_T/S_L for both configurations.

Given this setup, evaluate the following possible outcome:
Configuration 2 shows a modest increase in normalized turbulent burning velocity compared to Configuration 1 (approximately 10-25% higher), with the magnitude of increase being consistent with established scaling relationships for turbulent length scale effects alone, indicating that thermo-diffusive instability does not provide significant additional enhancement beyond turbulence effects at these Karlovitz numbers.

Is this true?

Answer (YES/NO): NO